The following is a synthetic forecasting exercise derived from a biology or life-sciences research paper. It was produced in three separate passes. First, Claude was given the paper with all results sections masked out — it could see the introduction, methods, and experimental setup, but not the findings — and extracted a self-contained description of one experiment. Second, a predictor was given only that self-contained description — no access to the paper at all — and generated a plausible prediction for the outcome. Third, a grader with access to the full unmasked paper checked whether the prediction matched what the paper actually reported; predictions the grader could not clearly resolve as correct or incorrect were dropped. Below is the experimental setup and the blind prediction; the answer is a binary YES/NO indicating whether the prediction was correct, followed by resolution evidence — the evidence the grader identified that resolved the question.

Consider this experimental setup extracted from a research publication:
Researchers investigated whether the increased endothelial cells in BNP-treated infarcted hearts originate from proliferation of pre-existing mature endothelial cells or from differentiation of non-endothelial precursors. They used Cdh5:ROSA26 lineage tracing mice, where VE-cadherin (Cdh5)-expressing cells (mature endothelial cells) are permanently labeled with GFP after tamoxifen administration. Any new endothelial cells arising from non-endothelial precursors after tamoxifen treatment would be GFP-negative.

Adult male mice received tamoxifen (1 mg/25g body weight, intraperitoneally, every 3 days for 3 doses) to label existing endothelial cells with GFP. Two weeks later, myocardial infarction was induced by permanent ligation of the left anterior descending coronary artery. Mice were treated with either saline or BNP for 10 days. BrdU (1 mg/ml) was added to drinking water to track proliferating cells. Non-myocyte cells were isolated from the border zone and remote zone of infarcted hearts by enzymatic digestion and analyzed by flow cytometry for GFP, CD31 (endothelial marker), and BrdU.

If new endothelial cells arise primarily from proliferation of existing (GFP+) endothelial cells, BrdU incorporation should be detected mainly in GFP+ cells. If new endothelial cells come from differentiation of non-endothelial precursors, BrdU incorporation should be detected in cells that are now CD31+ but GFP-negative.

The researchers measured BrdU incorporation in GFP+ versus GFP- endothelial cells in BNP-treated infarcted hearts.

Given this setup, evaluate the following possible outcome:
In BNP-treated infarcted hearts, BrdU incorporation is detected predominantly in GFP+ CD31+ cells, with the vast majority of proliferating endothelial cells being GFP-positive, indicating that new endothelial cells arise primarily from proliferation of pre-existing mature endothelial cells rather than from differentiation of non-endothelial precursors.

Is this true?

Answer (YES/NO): YES